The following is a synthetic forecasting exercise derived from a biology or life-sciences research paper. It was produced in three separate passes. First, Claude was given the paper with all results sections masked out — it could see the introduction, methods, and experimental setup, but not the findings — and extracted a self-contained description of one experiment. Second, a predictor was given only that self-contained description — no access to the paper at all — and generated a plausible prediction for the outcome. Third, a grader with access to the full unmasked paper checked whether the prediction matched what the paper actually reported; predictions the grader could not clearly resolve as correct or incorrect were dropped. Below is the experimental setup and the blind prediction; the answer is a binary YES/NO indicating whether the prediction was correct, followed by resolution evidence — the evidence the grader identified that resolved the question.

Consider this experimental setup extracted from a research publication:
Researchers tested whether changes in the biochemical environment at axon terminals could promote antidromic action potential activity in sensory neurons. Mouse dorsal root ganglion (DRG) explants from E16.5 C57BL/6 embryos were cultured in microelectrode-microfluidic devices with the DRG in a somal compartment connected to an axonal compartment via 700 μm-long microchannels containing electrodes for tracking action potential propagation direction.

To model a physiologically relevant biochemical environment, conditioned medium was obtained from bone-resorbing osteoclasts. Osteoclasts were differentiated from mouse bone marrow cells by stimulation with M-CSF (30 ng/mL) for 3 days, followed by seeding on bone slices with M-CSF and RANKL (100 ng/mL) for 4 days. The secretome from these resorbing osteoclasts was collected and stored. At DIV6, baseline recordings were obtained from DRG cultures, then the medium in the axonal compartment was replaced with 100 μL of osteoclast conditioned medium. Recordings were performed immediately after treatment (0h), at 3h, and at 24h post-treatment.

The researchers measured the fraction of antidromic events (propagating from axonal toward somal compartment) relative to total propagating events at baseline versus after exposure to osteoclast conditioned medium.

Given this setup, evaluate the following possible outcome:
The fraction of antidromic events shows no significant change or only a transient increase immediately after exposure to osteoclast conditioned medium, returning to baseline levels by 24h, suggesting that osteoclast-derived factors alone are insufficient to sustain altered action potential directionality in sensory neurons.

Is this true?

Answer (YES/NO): NO